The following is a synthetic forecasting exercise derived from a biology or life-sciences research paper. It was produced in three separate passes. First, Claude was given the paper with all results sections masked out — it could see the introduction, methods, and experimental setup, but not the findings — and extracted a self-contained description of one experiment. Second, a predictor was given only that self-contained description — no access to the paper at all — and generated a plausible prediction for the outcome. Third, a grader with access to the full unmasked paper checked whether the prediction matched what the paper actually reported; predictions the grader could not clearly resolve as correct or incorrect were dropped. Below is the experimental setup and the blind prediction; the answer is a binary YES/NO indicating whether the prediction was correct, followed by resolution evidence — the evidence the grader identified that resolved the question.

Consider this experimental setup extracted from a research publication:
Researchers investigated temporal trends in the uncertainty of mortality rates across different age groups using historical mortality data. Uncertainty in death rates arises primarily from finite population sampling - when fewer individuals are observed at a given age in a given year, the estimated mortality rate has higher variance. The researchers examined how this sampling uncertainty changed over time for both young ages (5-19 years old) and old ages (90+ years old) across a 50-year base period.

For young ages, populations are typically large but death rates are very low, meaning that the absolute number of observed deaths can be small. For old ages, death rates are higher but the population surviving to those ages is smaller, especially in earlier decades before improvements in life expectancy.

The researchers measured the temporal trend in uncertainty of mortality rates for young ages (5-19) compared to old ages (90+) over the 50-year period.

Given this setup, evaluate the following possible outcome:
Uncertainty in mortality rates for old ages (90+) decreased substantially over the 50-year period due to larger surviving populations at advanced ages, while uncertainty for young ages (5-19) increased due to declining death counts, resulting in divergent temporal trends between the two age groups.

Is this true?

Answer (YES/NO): YES